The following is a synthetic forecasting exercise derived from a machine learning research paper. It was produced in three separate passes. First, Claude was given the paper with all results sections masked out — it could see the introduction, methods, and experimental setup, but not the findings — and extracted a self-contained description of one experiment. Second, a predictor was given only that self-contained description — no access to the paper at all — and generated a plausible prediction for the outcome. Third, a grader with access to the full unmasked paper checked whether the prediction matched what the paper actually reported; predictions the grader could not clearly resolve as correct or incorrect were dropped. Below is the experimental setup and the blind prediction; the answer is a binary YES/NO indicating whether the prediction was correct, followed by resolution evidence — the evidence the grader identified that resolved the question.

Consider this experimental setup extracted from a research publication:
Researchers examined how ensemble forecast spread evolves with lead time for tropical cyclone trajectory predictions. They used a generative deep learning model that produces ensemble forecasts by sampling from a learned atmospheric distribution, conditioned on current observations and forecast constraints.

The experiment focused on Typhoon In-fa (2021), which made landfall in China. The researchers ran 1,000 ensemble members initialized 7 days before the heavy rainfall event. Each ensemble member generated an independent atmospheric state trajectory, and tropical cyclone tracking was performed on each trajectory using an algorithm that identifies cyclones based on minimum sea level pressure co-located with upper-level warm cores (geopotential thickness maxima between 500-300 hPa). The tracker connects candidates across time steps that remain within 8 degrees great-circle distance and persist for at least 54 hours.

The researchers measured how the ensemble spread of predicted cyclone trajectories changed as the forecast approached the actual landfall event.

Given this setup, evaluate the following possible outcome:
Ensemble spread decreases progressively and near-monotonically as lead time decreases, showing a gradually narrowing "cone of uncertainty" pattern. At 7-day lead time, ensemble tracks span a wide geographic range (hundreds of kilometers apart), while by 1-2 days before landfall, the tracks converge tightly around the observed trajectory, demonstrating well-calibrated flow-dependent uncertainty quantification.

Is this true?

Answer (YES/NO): NO